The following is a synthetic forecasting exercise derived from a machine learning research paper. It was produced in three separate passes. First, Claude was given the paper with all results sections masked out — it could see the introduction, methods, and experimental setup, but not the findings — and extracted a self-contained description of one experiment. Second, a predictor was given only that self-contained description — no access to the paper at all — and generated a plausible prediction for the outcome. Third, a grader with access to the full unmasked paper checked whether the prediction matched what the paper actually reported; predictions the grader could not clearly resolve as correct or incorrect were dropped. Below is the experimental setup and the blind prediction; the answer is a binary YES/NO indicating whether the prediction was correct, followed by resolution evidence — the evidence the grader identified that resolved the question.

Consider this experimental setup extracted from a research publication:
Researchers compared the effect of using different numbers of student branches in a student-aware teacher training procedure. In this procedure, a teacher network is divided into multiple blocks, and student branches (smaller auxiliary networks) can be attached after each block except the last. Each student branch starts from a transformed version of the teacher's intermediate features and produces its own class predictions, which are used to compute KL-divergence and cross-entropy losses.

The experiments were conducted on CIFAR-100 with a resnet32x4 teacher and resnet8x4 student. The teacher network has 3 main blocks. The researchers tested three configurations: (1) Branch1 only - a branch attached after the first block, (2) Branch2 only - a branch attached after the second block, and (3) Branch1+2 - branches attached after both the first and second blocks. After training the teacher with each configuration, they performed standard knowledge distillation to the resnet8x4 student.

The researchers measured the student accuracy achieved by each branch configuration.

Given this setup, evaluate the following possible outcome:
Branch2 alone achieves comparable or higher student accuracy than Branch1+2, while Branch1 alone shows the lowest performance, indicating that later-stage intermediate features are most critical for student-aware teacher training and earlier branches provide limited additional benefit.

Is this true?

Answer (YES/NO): NO